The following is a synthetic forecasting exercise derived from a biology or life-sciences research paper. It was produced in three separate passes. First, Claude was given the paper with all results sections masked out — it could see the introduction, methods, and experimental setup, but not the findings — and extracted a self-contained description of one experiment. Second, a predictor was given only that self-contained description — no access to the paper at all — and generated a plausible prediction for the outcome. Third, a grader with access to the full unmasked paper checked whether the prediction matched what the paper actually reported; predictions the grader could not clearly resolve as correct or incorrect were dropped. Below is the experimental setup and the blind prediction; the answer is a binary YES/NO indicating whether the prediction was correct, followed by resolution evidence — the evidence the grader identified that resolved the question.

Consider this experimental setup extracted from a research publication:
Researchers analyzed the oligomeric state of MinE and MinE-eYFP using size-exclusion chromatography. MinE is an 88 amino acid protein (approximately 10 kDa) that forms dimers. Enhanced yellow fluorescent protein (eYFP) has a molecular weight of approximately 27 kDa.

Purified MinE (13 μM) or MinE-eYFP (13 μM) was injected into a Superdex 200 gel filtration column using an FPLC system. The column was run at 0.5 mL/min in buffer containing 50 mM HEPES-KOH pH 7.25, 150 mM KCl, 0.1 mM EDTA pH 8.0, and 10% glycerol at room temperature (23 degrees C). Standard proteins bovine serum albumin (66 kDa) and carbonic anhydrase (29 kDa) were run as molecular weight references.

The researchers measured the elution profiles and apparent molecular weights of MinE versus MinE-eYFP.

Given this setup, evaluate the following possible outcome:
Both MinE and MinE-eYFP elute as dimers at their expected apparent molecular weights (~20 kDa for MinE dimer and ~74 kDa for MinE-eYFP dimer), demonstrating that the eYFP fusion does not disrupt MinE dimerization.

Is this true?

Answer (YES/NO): NO